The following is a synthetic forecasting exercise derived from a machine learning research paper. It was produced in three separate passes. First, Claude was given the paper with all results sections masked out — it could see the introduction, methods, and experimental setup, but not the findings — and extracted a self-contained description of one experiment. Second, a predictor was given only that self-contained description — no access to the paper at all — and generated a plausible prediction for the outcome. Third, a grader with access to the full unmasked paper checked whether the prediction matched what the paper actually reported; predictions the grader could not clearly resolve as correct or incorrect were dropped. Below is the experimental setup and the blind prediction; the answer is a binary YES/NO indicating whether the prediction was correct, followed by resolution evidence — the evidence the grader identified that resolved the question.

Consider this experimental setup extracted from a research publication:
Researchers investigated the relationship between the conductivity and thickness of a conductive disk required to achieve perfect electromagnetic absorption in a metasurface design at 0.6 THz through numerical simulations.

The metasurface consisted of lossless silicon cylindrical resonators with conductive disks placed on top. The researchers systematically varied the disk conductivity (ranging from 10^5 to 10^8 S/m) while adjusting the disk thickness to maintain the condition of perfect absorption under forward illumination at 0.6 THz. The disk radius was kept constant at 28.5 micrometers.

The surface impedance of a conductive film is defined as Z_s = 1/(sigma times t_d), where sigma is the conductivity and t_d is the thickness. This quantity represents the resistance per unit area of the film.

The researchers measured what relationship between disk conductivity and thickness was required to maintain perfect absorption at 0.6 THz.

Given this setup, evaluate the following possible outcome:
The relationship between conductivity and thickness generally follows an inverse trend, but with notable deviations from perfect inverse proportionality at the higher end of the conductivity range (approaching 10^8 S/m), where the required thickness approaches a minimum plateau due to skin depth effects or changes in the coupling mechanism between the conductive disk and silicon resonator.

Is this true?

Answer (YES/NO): NO